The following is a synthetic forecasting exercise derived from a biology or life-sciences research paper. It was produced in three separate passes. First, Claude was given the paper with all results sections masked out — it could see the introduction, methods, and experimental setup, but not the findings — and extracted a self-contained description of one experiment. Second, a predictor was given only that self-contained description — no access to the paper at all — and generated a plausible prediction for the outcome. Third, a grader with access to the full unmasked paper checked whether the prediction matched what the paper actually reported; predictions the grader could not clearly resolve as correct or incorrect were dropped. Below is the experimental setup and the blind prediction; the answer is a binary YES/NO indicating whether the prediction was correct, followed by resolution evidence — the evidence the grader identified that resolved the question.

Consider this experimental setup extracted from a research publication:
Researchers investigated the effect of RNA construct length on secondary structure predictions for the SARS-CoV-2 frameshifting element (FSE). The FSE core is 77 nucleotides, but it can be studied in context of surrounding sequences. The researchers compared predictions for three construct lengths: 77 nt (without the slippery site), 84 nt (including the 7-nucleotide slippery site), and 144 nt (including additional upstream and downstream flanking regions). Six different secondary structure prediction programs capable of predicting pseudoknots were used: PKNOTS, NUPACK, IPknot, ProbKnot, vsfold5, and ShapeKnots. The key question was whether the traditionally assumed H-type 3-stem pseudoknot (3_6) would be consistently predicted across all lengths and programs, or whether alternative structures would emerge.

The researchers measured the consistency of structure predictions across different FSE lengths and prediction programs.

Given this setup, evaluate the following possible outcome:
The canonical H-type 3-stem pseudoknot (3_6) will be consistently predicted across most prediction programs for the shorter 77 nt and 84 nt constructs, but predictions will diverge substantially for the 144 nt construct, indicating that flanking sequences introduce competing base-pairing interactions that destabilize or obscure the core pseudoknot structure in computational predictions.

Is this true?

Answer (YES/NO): NO